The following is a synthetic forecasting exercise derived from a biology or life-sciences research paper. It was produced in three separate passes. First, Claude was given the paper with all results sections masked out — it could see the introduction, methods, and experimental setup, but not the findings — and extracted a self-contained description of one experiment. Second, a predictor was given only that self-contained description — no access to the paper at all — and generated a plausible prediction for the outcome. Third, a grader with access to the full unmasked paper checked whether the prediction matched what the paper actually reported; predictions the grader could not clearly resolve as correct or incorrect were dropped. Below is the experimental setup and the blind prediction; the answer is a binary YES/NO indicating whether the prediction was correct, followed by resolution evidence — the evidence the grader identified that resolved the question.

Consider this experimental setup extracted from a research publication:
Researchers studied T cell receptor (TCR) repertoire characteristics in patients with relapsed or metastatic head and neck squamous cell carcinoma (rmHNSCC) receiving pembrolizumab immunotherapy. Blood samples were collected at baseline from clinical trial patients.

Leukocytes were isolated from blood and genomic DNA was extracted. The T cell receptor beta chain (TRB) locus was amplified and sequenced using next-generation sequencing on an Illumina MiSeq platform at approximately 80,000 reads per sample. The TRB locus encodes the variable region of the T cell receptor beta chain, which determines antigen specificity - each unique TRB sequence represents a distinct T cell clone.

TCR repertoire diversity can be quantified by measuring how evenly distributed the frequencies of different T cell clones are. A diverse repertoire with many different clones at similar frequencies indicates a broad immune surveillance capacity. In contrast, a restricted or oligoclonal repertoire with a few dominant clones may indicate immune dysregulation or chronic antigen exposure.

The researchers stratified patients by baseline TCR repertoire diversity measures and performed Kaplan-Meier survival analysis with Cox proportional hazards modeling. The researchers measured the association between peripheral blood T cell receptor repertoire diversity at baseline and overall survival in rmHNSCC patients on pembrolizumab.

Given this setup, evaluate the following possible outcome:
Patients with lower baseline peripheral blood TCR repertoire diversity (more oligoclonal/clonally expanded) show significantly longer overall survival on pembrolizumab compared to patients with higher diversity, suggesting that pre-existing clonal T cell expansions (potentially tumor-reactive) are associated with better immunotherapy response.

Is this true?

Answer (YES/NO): NO